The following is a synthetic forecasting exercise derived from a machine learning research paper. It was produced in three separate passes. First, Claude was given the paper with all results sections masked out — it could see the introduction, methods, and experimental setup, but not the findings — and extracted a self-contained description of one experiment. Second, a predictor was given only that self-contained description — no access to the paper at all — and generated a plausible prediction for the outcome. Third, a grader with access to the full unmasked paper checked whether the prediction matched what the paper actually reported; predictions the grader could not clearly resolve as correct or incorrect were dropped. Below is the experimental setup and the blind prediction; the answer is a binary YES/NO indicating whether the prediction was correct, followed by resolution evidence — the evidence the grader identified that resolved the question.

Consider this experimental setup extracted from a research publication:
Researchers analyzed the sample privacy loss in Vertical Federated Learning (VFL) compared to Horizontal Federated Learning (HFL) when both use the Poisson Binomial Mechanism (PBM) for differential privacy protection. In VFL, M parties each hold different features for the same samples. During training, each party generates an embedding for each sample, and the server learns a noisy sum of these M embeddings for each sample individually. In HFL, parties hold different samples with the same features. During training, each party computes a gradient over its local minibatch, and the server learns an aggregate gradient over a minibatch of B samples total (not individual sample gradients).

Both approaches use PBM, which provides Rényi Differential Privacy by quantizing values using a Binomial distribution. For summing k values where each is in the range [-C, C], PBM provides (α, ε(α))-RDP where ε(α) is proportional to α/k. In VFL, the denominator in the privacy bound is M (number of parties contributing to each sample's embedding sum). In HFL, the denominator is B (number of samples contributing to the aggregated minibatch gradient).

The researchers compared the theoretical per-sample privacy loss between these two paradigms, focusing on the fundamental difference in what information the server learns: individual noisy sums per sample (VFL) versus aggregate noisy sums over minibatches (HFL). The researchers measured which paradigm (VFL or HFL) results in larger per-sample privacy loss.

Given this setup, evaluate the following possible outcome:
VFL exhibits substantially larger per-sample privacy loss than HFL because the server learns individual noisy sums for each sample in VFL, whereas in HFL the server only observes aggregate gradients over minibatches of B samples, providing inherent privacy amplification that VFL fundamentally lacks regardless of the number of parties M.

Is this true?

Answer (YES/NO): YES